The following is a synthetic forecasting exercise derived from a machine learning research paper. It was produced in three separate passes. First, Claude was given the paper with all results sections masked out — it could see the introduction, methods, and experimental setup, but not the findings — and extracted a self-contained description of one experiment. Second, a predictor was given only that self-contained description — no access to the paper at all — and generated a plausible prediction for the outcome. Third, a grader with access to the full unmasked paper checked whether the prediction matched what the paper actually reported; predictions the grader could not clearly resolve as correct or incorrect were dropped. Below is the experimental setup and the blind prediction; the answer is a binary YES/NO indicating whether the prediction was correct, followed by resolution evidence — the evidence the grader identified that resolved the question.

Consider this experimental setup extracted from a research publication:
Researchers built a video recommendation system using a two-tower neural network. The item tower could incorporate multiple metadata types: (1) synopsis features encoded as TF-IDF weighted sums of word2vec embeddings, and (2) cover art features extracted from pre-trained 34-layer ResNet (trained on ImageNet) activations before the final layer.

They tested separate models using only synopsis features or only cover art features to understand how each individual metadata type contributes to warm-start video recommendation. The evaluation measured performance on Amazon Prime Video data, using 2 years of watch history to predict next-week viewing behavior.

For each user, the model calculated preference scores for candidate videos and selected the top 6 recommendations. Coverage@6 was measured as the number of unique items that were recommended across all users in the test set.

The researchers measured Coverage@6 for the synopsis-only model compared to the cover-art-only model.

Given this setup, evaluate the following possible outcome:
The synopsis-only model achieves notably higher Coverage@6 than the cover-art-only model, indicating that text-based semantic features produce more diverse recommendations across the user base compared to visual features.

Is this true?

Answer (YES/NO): YES